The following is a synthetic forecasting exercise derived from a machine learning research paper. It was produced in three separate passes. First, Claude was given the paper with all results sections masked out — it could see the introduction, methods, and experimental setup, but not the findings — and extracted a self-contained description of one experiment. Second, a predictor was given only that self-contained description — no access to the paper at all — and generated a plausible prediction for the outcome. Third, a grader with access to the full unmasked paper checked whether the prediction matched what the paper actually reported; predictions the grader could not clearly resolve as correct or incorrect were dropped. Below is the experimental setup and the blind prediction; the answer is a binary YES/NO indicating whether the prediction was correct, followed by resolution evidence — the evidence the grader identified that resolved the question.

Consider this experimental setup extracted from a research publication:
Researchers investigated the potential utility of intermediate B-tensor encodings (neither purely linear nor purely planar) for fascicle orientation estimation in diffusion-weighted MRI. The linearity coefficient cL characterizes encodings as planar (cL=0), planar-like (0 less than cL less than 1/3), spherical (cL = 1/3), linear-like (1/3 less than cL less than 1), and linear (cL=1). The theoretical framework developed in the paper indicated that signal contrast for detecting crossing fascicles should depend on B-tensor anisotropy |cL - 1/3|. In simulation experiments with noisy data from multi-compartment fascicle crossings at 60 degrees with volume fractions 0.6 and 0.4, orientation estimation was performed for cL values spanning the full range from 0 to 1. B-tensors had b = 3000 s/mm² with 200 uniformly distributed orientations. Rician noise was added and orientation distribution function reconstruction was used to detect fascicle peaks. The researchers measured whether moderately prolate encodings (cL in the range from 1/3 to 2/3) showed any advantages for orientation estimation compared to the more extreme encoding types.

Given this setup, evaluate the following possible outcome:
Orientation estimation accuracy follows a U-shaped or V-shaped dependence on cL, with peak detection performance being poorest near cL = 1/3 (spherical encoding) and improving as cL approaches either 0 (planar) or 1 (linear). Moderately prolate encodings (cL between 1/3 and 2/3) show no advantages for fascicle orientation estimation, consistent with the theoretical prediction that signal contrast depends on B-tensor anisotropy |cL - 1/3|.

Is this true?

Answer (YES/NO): YES